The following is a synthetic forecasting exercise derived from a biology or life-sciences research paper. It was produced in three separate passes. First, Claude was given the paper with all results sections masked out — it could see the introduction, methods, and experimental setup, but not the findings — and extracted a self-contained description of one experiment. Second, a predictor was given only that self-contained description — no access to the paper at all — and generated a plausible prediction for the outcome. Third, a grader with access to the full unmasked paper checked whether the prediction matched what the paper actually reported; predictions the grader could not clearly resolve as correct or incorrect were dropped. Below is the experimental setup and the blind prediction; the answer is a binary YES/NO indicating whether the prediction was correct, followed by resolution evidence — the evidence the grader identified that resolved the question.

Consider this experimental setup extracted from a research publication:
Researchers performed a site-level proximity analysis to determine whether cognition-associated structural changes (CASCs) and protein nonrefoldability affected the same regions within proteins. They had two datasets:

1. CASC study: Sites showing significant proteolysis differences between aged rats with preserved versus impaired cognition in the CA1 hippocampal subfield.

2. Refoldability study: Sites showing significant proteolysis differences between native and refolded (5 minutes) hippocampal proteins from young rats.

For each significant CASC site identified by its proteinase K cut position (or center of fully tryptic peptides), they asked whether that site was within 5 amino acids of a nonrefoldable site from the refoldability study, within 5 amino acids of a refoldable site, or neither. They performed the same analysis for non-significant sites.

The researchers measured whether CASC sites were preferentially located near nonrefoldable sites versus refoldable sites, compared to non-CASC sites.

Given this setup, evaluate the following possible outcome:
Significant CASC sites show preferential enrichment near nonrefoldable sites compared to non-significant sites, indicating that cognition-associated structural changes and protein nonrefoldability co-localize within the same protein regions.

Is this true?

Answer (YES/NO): YES